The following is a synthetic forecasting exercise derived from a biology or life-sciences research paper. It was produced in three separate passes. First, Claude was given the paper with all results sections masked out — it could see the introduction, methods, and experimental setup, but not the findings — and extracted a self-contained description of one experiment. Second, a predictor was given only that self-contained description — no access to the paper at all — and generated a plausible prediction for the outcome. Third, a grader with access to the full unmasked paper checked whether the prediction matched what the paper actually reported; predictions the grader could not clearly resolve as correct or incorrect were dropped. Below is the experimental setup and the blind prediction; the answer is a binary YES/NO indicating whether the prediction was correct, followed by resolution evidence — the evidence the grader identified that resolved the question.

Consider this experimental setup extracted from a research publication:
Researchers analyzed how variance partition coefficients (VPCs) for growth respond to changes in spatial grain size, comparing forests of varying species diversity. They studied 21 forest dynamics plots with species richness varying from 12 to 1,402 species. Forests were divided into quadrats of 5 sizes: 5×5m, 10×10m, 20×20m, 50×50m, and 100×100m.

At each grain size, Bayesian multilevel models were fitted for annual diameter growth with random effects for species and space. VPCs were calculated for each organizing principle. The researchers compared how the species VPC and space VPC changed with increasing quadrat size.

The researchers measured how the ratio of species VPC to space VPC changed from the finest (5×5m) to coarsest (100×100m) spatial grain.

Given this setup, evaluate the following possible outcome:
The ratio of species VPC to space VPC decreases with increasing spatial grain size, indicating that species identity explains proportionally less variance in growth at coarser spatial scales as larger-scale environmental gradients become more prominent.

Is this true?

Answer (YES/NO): NO